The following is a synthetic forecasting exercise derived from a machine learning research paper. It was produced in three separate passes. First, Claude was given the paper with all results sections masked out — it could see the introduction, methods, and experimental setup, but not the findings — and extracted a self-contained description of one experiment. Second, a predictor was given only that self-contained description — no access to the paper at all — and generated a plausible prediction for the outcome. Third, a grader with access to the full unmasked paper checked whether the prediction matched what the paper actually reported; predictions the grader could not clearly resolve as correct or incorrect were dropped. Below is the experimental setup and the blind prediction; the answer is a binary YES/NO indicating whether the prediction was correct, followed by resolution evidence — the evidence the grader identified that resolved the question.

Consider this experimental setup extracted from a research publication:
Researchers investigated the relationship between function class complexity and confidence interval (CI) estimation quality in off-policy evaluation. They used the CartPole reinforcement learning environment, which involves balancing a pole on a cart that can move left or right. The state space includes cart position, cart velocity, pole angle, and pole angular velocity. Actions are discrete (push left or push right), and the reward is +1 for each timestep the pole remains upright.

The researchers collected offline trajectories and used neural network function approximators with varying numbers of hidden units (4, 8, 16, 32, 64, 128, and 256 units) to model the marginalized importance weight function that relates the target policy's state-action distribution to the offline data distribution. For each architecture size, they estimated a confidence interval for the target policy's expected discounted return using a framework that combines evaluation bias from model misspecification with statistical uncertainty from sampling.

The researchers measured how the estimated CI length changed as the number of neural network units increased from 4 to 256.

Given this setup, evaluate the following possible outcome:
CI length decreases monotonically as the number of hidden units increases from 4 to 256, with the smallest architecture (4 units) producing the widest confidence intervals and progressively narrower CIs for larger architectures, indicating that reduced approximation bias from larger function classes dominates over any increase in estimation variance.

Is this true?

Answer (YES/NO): NO